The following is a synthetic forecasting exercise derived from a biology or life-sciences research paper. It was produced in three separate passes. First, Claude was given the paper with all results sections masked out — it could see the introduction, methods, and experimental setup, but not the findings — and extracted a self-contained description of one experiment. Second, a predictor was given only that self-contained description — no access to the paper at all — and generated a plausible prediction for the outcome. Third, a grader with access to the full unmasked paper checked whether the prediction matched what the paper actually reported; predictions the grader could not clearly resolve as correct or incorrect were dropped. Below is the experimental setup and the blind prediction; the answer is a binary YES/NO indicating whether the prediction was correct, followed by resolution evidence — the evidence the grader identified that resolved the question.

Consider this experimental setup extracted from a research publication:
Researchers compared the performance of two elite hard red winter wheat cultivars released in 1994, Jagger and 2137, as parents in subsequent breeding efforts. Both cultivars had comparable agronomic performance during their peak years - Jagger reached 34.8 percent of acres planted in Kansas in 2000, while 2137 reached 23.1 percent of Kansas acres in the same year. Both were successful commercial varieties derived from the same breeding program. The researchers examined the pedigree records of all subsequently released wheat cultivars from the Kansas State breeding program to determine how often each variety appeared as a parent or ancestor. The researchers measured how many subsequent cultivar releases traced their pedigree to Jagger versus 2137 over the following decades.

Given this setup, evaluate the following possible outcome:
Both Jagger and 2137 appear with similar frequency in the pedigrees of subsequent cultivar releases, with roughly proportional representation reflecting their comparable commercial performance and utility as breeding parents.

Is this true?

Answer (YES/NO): NO